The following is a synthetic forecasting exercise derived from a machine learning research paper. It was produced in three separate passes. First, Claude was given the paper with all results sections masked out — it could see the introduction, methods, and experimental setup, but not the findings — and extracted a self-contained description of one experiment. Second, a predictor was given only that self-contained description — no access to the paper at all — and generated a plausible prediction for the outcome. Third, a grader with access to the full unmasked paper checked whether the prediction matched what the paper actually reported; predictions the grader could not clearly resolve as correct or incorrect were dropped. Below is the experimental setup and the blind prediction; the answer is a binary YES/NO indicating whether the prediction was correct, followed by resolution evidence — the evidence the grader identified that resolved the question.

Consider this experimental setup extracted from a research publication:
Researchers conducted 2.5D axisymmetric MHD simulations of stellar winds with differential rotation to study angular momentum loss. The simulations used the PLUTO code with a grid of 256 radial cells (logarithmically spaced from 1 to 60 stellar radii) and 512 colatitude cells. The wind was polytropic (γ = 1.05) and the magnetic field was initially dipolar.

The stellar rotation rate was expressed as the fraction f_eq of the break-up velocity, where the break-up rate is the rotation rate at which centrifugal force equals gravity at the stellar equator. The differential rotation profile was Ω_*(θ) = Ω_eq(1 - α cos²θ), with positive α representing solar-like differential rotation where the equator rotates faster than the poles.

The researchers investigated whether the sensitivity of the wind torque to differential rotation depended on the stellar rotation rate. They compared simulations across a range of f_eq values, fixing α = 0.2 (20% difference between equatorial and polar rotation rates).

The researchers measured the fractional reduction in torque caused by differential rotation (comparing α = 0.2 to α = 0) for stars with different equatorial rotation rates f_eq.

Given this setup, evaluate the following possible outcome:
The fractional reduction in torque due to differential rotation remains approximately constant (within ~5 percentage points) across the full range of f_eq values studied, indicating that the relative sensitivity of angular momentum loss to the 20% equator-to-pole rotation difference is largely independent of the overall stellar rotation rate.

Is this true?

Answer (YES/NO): NO